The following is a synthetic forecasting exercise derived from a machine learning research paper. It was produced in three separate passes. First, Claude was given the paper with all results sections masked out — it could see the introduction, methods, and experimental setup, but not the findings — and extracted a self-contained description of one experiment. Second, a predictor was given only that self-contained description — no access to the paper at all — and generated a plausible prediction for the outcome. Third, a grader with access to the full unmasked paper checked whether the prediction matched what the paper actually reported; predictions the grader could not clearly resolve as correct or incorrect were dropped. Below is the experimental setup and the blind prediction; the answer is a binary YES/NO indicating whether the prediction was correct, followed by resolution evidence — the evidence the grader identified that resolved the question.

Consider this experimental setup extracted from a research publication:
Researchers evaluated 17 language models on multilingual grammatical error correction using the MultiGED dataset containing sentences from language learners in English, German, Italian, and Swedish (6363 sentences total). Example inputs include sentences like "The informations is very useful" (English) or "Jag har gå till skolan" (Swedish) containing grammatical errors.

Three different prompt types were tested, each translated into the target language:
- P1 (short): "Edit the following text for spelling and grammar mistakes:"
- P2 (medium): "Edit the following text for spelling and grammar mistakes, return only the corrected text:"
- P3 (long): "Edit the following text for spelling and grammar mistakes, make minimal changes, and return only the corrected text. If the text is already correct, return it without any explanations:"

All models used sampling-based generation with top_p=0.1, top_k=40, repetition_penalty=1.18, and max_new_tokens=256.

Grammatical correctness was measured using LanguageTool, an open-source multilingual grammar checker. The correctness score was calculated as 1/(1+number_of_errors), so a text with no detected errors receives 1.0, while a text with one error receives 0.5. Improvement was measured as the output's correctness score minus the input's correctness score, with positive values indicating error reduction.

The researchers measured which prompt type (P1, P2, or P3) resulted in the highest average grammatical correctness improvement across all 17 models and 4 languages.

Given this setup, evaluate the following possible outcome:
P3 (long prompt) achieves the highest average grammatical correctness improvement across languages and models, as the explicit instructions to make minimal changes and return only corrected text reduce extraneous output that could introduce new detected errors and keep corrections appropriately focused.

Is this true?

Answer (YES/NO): YES